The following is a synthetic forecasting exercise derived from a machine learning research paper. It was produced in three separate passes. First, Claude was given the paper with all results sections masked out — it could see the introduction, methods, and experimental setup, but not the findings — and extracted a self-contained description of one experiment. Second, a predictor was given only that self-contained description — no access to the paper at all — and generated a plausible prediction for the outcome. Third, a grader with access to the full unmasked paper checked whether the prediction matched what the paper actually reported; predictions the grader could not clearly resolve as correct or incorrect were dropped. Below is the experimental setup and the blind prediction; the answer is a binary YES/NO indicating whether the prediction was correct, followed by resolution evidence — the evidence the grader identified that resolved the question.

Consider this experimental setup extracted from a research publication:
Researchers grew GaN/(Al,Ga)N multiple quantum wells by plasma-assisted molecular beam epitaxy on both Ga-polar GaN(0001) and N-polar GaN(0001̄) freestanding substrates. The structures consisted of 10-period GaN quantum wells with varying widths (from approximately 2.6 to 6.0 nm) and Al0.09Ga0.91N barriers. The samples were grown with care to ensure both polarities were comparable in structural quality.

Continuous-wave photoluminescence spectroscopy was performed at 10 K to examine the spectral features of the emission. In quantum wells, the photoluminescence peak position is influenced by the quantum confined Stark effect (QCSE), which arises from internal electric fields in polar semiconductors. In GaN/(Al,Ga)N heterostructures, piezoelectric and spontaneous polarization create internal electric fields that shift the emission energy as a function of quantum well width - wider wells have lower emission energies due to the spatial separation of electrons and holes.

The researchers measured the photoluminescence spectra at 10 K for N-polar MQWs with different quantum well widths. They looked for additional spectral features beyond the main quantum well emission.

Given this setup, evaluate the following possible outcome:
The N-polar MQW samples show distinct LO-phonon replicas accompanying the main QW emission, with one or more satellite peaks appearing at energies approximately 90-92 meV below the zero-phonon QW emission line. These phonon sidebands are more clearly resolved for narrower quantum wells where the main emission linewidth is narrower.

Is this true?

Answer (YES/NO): NO